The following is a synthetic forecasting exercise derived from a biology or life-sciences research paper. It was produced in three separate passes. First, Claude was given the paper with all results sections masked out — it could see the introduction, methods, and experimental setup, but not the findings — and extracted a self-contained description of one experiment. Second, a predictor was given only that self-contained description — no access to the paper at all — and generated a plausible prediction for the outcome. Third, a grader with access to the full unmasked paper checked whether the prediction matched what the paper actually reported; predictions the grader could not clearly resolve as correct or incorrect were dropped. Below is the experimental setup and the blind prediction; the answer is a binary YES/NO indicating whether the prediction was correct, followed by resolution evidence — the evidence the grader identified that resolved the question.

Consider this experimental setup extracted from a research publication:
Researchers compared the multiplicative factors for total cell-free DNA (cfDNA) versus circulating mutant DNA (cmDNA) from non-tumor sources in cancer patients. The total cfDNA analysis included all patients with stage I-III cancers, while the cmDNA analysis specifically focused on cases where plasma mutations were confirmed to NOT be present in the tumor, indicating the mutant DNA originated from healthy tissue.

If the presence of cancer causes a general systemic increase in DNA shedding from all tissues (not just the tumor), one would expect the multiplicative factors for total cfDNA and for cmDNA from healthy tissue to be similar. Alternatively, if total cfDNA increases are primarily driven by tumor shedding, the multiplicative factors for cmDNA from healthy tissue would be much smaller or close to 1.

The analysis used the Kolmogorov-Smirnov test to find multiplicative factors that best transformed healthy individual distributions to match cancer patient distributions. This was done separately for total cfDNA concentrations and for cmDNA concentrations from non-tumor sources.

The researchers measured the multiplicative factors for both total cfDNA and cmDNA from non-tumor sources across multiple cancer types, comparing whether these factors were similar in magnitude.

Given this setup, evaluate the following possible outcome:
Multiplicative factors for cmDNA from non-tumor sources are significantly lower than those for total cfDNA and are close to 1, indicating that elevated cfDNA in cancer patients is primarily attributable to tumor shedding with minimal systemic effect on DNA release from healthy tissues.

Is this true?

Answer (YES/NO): NO